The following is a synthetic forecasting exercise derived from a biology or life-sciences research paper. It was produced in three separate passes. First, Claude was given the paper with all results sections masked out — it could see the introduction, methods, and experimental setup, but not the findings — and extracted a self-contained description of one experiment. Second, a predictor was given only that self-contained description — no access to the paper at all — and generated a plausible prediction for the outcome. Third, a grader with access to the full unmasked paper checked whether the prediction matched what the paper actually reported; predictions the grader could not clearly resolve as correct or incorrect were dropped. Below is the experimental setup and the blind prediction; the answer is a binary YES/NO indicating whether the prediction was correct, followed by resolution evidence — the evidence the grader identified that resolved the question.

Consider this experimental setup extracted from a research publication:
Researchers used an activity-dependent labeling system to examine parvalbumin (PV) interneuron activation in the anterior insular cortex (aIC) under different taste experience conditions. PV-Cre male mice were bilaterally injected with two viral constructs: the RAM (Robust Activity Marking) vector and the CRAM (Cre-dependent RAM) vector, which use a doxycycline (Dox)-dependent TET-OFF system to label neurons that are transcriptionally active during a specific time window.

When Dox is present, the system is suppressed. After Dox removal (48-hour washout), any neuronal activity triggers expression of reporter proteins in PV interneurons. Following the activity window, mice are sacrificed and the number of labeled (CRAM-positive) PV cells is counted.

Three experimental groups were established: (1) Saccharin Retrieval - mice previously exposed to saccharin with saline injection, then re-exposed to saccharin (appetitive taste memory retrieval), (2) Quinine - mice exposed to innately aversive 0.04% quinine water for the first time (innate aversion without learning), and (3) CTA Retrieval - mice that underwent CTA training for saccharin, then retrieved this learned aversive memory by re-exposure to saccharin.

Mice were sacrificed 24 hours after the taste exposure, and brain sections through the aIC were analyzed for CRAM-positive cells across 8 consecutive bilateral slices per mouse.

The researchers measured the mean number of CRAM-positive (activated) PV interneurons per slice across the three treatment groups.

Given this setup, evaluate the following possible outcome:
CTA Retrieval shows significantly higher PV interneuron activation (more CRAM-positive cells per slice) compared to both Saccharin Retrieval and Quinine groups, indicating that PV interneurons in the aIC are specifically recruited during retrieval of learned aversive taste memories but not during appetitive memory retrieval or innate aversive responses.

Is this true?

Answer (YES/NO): NO